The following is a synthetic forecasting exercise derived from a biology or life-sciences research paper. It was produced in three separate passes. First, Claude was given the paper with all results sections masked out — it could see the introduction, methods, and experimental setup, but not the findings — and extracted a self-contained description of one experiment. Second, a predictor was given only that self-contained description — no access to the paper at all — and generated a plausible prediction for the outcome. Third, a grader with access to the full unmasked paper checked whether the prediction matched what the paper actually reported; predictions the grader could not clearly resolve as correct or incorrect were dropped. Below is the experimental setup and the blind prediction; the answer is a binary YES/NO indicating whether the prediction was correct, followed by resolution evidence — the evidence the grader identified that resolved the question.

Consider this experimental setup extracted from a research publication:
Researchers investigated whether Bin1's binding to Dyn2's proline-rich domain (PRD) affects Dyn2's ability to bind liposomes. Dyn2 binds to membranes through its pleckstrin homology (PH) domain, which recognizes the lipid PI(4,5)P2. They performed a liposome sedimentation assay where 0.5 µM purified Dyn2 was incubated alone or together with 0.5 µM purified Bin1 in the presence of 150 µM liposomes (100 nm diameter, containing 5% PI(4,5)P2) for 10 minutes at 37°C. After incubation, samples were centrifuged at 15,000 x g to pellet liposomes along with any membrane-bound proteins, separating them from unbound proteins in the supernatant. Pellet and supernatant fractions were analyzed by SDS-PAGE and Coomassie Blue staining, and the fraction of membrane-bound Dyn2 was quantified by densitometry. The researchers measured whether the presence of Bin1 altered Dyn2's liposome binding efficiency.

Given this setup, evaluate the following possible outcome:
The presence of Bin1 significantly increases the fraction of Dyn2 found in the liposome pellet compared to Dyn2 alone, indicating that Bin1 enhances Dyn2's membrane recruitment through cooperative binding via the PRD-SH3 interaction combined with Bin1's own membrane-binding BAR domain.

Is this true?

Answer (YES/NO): NO